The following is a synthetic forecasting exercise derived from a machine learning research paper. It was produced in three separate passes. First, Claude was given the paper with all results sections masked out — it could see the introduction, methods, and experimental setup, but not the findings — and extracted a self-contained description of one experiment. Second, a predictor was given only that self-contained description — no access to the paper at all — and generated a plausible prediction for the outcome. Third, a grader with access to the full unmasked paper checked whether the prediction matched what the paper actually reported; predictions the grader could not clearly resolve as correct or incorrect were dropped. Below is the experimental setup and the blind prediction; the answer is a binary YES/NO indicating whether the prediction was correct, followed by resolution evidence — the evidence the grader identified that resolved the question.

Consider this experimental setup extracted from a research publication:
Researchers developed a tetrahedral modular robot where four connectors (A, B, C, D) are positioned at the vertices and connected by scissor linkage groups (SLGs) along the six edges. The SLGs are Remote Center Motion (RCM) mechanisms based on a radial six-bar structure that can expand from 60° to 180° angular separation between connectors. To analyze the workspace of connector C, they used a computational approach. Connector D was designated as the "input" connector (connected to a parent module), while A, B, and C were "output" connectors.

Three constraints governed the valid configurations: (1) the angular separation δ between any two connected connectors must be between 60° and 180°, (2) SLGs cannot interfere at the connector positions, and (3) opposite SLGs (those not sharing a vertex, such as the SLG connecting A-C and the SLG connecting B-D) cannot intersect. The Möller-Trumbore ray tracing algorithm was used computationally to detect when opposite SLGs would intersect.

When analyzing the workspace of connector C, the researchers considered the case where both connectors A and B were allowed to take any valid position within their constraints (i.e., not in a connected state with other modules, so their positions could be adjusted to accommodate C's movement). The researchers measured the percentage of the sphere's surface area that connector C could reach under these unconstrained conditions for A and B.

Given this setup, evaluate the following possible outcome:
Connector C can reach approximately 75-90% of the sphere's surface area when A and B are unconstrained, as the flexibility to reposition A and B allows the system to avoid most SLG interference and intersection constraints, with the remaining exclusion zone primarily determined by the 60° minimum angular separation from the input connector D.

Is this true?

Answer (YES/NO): NO